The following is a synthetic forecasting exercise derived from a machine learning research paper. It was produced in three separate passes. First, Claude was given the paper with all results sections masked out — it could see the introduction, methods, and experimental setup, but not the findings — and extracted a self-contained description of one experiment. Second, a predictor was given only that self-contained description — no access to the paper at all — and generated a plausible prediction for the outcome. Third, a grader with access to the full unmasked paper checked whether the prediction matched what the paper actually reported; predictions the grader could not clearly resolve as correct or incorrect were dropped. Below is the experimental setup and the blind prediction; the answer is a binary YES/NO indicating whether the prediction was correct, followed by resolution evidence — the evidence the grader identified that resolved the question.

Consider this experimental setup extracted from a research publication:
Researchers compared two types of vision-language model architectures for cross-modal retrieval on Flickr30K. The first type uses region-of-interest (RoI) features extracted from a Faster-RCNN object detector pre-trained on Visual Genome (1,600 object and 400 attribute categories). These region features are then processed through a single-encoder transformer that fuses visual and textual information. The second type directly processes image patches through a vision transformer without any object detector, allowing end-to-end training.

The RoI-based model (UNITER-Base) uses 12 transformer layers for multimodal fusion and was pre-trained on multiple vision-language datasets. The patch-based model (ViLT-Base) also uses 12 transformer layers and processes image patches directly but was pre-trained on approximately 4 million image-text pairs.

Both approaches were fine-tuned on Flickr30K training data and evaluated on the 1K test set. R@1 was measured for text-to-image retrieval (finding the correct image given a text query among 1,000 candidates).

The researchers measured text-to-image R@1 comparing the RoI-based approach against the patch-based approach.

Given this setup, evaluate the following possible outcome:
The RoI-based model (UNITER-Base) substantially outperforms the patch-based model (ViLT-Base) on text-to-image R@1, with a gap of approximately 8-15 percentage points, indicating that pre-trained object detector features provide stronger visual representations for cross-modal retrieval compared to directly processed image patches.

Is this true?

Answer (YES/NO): YES